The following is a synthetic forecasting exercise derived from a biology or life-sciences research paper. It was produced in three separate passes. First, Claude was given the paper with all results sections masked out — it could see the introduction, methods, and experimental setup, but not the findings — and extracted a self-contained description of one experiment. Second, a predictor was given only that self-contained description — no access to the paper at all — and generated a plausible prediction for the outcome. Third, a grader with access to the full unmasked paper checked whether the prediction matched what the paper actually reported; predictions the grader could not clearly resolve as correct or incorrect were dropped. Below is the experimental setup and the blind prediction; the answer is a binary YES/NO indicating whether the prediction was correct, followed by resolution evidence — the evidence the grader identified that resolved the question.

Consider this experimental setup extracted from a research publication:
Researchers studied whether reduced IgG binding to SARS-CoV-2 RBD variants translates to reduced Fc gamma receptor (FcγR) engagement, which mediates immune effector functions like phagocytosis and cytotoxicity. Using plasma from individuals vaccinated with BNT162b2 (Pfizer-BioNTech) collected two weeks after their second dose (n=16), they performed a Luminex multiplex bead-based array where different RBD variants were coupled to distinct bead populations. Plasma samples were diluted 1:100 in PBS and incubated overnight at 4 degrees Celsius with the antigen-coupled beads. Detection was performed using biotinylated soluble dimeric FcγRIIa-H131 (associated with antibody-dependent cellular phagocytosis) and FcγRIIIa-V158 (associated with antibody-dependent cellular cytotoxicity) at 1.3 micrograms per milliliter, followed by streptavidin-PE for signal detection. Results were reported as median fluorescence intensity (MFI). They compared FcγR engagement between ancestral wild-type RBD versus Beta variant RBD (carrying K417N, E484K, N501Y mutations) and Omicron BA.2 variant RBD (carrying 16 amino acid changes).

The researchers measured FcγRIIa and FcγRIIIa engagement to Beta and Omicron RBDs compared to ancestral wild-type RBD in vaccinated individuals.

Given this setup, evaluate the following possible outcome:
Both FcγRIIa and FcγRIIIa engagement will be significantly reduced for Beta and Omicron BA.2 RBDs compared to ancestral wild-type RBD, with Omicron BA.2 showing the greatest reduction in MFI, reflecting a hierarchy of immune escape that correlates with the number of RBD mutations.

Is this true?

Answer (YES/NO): NO